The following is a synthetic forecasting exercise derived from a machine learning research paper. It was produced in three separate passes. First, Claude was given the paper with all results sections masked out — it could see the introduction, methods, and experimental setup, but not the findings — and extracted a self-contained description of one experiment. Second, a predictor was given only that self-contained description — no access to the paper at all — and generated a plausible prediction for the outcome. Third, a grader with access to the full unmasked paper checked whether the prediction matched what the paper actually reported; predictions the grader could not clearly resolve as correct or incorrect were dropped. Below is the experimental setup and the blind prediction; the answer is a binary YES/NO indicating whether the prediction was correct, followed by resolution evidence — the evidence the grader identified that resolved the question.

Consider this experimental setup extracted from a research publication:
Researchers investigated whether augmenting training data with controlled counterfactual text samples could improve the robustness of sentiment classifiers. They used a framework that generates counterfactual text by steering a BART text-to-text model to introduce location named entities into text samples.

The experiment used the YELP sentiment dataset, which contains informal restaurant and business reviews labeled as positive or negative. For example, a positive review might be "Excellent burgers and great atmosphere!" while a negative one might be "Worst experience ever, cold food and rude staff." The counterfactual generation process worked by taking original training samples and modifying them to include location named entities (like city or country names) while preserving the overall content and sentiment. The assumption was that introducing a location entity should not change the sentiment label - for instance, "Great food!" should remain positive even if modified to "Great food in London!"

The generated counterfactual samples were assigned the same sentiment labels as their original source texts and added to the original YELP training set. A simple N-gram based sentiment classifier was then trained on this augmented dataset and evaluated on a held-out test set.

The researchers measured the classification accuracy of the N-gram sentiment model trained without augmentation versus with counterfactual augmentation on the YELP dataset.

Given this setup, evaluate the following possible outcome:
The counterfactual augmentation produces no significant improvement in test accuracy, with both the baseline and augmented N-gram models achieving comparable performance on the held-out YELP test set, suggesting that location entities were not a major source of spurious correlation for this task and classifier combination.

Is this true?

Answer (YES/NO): NO